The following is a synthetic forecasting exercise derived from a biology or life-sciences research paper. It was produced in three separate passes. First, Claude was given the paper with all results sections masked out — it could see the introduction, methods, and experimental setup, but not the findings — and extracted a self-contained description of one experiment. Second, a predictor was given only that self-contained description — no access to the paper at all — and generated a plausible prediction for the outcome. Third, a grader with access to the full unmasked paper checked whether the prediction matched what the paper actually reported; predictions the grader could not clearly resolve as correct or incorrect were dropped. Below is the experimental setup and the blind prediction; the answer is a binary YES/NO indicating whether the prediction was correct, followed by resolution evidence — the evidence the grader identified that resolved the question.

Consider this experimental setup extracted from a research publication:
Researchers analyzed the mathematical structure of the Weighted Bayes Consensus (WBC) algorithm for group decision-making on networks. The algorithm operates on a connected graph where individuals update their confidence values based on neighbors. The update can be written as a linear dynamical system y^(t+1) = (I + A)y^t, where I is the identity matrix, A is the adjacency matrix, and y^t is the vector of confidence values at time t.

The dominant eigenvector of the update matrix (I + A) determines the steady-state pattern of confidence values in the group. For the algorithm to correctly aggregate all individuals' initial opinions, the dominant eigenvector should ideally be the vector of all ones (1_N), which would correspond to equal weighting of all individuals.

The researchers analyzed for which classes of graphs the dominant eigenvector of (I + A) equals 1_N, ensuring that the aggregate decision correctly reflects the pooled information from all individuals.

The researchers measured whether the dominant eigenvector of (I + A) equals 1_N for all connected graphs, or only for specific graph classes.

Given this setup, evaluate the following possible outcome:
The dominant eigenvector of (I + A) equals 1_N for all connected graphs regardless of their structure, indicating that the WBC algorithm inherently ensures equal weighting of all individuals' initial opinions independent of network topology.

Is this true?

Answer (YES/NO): NO